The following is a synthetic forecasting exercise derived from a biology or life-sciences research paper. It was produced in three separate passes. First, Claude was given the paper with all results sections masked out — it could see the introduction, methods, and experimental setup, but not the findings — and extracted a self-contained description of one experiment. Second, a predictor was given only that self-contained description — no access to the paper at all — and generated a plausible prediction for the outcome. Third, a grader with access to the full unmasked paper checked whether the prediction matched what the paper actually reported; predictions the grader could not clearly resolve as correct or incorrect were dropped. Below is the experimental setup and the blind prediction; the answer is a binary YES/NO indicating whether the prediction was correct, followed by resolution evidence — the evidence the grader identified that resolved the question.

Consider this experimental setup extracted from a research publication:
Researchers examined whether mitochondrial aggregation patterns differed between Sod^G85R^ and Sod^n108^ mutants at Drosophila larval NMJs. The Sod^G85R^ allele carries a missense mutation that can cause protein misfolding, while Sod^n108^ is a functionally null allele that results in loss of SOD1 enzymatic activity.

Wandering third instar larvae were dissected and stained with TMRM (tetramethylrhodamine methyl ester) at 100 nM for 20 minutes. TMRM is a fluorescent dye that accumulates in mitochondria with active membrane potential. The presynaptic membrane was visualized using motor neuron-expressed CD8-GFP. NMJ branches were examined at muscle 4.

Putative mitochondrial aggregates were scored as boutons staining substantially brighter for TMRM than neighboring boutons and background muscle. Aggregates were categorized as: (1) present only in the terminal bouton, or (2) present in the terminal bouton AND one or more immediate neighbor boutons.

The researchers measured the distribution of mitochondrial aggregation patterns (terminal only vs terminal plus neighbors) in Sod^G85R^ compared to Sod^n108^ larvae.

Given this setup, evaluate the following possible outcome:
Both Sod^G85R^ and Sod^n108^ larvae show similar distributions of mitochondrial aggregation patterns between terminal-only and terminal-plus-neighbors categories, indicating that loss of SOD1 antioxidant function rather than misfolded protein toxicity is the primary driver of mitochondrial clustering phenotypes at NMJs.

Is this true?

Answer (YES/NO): NO